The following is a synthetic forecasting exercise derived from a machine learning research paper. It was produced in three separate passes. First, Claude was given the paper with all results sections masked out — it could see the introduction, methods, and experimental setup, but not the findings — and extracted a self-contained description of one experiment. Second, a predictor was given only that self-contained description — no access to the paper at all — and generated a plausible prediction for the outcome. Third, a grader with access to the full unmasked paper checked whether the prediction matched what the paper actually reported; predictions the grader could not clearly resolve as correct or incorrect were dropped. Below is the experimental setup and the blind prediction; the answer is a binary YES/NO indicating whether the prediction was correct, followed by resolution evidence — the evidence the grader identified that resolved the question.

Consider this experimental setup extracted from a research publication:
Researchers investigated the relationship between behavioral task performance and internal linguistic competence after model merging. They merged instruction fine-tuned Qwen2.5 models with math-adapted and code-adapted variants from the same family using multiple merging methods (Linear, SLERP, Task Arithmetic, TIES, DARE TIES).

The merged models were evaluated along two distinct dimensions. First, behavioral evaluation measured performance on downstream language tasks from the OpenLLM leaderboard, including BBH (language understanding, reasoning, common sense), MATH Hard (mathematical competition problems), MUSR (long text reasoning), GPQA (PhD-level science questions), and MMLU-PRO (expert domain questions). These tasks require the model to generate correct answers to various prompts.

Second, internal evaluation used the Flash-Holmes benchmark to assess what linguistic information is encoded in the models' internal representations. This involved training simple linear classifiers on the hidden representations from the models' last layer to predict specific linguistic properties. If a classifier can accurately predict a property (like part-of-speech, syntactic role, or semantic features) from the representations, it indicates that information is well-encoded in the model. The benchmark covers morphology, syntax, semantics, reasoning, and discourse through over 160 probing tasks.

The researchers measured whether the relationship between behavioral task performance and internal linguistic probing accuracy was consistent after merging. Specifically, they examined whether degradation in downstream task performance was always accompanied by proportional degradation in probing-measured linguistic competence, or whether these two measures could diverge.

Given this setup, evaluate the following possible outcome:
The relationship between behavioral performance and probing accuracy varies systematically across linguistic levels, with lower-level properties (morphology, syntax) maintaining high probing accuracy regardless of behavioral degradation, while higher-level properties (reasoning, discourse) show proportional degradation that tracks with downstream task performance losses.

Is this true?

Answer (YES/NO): NO